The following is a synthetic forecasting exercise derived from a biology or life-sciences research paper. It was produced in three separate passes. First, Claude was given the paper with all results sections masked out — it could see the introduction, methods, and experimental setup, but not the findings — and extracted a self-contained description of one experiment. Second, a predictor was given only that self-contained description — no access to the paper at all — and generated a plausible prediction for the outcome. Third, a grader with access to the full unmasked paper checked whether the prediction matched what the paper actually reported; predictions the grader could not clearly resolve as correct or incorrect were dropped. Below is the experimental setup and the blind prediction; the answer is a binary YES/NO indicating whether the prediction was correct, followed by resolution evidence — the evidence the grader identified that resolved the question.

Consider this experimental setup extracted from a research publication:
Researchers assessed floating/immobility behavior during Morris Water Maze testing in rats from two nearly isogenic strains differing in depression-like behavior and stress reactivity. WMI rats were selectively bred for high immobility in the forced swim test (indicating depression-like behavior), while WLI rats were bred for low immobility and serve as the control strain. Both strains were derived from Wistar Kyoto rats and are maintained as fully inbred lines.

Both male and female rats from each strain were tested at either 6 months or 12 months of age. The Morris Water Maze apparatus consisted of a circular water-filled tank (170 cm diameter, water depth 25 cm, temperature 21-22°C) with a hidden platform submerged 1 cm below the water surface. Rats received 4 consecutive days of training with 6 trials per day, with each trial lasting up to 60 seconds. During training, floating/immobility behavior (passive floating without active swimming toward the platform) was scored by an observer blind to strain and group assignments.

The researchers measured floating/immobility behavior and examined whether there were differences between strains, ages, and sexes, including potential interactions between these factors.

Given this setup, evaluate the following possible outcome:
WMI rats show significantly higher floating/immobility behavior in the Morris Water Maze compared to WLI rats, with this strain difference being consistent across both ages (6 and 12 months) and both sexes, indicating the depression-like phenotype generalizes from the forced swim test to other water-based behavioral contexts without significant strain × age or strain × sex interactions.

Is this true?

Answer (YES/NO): NO